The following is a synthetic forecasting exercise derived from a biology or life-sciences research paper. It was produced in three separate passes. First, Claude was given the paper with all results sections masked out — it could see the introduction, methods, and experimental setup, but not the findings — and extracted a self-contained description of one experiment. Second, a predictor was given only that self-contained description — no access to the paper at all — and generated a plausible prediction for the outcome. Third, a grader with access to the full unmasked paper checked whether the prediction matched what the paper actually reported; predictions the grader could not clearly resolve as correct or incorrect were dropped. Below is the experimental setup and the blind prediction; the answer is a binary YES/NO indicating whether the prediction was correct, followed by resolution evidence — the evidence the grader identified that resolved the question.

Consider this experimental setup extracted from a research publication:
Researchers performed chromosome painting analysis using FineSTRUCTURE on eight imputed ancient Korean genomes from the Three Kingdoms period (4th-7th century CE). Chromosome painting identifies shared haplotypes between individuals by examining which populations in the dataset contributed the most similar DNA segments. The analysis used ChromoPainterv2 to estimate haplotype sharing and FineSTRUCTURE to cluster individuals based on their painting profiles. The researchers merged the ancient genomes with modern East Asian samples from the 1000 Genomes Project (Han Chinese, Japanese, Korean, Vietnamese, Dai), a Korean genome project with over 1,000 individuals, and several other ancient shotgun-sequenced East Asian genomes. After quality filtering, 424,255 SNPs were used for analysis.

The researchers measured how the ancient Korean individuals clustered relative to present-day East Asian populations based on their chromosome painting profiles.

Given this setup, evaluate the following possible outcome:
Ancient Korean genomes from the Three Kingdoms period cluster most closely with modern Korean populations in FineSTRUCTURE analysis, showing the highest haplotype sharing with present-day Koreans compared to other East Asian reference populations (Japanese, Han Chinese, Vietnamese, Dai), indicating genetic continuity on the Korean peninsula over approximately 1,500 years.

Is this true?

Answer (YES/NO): NO